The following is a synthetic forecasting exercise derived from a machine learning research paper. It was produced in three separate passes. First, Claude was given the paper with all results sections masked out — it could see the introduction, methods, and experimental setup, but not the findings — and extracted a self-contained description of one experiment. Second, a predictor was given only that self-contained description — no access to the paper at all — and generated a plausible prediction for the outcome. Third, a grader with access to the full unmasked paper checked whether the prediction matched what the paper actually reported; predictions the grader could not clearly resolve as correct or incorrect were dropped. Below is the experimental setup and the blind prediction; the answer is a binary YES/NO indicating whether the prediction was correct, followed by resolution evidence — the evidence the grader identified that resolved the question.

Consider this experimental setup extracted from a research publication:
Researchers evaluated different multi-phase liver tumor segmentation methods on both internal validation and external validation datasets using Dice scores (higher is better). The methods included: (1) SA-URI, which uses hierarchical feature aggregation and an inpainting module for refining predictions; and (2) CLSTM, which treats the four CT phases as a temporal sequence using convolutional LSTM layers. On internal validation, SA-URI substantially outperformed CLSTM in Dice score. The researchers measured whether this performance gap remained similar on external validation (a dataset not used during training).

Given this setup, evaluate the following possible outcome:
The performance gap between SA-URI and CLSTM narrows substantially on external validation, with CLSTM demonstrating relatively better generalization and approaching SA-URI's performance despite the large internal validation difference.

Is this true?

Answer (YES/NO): YES